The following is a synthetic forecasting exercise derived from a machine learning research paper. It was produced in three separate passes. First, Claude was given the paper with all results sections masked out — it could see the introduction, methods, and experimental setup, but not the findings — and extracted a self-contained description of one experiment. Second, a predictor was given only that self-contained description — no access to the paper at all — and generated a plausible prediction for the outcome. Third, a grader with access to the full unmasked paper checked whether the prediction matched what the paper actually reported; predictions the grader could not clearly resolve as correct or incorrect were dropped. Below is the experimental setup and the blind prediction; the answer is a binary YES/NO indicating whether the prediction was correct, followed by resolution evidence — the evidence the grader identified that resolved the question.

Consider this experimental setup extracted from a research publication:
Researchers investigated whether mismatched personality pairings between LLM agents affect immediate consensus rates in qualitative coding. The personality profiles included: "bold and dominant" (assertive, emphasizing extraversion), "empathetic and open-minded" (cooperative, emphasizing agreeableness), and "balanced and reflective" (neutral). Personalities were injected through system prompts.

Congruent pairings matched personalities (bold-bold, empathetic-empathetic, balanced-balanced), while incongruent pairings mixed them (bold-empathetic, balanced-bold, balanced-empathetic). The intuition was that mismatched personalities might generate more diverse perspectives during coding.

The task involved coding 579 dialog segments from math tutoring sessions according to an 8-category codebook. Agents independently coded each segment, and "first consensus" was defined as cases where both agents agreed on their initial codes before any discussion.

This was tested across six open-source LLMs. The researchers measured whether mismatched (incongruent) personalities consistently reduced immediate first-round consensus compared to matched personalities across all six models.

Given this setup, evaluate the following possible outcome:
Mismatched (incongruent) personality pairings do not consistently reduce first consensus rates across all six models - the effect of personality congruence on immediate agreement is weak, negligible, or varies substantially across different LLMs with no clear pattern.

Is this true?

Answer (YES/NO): NO